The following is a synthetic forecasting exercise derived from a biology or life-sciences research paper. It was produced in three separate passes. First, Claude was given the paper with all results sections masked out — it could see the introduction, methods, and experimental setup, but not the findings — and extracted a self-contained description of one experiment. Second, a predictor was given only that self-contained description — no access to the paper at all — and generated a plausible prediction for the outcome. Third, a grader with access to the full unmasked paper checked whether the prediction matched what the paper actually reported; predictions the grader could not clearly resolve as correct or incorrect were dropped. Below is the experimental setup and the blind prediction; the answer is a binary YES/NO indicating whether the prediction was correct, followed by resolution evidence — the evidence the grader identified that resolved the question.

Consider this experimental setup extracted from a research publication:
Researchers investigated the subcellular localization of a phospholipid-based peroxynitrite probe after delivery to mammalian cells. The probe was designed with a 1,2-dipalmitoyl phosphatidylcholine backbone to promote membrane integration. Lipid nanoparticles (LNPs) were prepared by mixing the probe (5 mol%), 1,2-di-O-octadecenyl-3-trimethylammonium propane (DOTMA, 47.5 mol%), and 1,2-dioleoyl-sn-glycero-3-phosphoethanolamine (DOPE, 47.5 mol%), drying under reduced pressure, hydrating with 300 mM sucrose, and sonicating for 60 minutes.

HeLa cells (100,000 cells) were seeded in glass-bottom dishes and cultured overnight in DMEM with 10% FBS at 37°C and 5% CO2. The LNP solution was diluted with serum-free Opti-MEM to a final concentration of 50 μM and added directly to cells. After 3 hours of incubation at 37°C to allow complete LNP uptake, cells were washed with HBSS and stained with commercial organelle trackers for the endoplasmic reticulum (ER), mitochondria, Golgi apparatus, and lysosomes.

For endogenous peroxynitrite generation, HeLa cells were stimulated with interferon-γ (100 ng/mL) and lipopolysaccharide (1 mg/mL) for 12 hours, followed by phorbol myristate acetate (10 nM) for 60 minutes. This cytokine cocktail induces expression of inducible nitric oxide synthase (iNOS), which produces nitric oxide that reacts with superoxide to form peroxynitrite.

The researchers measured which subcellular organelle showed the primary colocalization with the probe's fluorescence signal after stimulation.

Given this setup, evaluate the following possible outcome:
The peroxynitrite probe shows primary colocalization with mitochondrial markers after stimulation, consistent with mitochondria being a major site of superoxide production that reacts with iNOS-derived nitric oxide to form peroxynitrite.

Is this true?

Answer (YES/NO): NO